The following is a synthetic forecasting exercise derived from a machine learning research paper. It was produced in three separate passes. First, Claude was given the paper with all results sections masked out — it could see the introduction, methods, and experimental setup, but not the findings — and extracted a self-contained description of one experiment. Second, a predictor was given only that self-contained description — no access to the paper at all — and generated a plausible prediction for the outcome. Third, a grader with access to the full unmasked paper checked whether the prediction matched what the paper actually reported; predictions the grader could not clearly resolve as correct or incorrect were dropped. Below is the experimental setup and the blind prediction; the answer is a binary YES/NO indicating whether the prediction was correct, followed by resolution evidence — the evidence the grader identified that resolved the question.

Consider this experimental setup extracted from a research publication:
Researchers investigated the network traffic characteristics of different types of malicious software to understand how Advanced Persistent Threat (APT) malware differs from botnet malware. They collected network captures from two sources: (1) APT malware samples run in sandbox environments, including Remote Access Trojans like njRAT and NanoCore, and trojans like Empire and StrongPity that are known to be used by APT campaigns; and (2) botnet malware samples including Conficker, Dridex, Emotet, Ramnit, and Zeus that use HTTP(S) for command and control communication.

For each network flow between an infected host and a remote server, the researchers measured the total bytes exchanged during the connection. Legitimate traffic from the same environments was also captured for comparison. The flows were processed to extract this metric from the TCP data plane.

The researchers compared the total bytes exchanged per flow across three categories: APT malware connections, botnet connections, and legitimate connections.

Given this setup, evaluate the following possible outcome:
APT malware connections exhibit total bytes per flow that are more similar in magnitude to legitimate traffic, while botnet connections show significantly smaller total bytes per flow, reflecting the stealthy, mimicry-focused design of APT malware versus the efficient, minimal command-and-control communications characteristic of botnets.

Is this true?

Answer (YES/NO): NO